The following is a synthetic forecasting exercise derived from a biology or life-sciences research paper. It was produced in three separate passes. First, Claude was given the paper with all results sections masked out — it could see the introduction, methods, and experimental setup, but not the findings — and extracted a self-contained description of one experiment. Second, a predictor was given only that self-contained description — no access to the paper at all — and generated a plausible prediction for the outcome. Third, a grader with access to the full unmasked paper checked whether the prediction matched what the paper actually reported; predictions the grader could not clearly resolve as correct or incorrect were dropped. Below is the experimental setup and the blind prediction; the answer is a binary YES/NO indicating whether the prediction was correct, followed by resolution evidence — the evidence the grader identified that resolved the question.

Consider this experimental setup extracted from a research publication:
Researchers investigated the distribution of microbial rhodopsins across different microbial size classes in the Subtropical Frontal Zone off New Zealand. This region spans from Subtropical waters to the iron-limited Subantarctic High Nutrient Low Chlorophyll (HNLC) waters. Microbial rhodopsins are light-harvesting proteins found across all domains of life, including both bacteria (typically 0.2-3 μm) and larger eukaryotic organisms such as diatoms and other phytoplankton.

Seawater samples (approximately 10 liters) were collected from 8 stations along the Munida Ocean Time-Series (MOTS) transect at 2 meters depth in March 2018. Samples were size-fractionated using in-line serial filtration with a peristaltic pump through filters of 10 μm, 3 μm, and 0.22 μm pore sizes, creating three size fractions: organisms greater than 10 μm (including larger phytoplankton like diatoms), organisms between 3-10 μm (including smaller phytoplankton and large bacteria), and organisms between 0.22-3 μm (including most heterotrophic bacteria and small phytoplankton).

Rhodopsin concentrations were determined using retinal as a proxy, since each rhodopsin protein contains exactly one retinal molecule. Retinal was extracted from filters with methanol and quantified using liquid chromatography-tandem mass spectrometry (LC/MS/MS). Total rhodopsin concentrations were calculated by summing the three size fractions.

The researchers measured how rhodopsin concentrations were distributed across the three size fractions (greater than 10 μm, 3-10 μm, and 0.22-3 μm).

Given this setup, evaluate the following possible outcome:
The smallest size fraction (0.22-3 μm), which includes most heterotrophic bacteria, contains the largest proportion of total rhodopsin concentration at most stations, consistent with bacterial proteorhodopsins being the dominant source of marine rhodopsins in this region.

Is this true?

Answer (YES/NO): YES